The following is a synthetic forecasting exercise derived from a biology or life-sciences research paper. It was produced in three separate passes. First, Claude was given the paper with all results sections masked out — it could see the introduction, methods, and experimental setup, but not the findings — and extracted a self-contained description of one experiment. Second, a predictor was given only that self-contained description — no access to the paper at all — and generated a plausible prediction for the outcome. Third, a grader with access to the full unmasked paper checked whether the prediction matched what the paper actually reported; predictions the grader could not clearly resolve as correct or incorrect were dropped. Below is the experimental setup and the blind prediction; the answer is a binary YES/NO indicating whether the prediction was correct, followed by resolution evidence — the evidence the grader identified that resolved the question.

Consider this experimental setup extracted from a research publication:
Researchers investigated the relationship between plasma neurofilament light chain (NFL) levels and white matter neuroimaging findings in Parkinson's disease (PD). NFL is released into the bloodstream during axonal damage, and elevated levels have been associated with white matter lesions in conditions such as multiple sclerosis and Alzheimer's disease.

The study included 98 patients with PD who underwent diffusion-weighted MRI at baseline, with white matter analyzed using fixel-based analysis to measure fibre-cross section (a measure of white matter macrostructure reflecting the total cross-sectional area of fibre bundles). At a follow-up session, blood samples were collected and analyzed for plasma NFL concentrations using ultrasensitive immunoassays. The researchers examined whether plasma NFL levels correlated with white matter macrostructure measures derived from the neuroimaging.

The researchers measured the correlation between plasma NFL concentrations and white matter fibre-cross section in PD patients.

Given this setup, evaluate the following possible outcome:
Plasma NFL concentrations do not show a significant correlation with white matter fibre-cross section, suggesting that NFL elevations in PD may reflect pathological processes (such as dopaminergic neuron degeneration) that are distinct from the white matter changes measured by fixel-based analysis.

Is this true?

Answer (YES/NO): NO